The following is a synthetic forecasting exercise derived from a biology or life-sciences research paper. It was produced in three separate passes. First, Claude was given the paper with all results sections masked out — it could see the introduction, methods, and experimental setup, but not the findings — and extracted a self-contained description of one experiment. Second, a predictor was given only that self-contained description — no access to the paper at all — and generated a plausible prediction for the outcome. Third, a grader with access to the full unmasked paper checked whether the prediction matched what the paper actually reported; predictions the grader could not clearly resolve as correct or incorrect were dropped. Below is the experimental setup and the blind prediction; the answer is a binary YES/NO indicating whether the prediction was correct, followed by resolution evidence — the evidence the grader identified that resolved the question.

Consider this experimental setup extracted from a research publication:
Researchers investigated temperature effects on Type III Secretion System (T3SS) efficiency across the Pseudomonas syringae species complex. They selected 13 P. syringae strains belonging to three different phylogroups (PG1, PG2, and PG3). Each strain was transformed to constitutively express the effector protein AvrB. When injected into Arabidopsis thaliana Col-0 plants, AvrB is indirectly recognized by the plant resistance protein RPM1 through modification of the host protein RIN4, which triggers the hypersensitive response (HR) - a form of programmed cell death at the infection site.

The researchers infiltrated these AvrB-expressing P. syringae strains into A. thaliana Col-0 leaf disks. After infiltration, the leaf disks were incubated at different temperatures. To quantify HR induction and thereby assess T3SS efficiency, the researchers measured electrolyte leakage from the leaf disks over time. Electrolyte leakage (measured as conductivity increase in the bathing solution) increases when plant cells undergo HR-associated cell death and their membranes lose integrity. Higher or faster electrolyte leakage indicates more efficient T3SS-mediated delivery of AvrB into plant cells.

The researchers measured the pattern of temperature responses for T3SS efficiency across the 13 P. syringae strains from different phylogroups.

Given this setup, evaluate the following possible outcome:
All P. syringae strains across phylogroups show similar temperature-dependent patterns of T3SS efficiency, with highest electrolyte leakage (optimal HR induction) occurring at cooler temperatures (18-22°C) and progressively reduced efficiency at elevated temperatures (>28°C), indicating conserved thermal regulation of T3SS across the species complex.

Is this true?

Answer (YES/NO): NO